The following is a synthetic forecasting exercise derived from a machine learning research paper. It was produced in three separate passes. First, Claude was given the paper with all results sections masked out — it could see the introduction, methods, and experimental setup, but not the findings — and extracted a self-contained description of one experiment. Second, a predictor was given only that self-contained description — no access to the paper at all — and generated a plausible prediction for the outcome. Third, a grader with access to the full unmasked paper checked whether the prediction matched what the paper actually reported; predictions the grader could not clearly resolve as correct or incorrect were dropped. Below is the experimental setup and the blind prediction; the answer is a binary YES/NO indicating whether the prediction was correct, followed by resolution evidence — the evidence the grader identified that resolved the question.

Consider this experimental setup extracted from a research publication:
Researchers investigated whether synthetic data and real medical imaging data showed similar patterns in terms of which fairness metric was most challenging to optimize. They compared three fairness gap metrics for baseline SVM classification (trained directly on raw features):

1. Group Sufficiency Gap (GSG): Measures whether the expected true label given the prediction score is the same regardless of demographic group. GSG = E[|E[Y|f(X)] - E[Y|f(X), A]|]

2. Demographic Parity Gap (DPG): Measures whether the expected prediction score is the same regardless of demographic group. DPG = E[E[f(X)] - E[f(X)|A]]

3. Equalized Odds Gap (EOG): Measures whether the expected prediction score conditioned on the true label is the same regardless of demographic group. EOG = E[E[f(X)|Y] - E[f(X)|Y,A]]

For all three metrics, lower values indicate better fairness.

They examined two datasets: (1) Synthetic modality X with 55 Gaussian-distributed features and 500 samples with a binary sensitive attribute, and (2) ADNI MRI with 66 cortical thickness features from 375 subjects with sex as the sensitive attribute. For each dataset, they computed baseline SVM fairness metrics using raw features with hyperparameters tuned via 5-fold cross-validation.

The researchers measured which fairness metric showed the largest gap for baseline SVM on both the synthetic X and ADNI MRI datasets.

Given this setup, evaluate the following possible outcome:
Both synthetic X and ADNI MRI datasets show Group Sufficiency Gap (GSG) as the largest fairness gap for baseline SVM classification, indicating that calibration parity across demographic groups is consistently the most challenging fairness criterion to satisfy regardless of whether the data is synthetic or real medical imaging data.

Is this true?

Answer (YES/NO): YES